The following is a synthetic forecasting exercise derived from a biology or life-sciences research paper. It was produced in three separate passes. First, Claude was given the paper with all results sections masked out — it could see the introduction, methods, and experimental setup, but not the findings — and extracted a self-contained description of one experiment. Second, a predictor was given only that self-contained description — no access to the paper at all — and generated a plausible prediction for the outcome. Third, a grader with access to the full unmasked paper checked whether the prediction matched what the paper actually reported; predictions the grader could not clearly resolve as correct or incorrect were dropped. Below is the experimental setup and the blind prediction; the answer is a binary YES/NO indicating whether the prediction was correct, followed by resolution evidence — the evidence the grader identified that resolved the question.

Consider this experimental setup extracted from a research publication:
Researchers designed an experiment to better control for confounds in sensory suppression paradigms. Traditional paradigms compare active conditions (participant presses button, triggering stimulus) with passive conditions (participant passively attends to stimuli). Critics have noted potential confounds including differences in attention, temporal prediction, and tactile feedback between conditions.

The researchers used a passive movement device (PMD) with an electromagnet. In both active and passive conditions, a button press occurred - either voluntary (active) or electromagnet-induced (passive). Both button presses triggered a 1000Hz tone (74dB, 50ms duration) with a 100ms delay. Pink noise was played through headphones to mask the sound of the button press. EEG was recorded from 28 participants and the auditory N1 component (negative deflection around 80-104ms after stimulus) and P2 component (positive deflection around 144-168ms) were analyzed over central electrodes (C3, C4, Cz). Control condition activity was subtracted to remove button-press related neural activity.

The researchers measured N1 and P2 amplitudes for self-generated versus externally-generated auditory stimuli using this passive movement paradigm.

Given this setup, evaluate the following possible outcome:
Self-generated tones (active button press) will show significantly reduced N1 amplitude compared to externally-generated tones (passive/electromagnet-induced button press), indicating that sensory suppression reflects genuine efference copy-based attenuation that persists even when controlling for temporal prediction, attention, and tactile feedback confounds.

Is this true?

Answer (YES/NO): NO